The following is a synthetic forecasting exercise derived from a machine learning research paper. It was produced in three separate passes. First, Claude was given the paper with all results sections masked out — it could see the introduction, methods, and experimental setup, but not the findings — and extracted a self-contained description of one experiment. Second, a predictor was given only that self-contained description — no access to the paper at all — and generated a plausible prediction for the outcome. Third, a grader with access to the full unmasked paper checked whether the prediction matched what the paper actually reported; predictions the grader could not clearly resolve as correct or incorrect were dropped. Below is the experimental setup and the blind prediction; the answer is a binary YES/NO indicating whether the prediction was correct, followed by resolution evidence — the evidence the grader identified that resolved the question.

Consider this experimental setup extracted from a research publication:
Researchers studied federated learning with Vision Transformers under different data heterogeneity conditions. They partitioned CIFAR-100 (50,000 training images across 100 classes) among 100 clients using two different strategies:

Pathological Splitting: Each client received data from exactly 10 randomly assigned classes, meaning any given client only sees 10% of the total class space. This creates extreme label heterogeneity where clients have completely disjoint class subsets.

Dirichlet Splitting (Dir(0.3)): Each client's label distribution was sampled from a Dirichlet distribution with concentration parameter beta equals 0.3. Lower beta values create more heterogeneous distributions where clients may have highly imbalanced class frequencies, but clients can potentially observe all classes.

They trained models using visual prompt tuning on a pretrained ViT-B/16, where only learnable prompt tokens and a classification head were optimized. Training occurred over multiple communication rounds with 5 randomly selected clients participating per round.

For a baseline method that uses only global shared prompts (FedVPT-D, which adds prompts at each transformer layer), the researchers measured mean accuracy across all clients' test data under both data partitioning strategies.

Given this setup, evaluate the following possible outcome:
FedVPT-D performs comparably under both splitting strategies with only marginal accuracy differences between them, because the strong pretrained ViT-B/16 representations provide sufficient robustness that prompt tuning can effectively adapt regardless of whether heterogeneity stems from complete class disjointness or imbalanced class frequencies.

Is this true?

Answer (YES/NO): NO